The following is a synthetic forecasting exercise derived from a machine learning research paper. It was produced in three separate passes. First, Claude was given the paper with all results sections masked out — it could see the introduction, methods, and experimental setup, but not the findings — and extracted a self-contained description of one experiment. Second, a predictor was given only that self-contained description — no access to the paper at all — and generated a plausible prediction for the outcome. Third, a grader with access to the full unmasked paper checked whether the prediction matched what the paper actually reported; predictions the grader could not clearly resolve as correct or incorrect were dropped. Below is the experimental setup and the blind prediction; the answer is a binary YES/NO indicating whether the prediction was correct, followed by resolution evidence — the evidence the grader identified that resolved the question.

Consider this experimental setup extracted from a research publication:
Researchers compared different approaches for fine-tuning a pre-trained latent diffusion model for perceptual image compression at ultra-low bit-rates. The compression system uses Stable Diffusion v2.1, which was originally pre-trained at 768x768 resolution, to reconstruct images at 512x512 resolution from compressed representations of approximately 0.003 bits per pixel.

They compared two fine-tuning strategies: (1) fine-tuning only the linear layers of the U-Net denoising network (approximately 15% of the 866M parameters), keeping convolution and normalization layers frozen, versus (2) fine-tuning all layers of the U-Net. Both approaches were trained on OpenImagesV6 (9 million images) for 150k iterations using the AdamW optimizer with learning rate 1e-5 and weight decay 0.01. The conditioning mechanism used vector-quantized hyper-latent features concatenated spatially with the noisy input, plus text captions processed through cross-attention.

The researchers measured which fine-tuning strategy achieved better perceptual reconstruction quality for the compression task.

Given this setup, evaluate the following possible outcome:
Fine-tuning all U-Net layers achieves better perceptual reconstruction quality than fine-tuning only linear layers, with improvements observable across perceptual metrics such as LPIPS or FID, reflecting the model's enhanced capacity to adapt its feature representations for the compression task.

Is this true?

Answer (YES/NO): NO